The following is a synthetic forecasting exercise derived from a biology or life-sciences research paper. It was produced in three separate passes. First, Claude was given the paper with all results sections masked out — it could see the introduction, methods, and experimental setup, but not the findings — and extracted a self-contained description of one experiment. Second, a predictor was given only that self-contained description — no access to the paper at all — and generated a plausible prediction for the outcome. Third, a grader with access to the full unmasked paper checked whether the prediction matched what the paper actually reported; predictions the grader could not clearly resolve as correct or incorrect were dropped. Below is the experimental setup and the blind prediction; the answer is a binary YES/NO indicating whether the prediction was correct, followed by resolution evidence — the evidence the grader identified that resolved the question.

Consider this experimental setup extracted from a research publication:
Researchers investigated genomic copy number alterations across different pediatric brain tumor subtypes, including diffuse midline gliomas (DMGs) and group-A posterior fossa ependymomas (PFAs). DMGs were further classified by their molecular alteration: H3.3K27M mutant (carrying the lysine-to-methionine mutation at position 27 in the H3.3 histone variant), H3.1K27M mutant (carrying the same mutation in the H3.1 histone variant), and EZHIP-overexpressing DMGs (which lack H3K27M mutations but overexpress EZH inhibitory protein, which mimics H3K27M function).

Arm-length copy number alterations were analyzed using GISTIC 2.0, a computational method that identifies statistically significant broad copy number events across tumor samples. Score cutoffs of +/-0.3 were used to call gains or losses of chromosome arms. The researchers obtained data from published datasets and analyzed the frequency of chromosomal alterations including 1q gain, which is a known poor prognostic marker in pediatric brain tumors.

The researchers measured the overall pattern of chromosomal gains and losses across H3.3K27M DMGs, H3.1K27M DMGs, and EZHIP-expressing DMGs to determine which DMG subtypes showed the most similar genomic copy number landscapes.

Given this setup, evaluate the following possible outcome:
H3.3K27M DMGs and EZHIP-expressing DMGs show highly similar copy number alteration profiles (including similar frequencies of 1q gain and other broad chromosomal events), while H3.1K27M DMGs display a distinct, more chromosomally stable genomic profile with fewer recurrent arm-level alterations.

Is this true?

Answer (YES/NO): NO